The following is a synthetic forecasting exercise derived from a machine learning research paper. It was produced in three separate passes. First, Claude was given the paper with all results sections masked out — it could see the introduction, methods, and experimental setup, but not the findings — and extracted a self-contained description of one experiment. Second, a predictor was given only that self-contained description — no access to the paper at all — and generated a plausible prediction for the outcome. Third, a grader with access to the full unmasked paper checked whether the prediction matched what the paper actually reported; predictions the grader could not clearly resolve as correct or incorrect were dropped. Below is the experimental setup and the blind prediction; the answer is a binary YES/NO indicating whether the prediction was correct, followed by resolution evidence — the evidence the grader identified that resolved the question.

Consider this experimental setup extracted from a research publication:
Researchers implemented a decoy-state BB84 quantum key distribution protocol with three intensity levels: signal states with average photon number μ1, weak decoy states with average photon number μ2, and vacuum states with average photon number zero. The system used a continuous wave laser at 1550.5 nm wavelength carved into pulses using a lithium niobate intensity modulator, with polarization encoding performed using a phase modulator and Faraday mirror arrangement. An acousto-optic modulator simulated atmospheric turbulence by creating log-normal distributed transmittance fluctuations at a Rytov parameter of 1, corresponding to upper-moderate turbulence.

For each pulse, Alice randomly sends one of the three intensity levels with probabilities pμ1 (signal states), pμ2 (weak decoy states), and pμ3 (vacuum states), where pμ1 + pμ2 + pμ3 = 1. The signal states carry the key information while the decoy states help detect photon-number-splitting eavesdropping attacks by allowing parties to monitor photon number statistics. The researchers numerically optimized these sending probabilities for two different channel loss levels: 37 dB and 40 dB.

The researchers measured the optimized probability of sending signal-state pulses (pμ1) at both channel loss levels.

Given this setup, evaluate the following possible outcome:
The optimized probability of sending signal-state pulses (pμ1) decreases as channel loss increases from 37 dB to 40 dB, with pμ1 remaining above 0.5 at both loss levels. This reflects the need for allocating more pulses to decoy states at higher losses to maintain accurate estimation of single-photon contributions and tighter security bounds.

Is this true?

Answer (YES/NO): NO